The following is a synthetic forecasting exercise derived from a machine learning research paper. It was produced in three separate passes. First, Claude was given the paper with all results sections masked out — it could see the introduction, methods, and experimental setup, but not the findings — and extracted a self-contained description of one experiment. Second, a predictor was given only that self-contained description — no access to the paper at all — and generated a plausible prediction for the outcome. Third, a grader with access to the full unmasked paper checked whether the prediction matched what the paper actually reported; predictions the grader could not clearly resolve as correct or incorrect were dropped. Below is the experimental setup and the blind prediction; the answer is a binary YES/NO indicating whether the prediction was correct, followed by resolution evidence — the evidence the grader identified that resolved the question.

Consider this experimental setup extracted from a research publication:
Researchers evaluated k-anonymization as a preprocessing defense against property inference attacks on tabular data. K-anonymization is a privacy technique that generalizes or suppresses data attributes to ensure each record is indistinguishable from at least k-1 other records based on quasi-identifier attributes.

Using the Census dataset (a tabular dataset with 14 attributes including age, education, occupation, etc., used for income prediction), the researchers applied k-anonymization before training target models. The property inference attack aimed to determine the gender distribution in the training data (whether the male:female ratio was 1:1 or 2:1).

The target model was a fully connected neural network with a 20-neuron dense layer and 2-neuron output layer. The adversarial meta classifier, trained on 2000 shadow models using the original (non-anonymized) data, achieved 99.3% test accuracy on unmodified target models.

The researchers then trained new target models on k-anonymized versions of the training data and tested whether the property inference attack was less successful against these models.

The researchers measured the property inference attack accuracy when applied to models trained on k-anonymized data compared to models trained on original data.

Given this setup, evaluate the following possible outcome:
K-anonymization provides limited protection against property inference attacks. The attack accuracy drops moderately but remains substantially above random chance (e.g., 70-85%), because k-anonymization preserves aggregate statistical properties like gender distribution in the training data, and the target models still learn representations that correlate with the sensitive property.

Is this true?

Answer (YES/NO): NO